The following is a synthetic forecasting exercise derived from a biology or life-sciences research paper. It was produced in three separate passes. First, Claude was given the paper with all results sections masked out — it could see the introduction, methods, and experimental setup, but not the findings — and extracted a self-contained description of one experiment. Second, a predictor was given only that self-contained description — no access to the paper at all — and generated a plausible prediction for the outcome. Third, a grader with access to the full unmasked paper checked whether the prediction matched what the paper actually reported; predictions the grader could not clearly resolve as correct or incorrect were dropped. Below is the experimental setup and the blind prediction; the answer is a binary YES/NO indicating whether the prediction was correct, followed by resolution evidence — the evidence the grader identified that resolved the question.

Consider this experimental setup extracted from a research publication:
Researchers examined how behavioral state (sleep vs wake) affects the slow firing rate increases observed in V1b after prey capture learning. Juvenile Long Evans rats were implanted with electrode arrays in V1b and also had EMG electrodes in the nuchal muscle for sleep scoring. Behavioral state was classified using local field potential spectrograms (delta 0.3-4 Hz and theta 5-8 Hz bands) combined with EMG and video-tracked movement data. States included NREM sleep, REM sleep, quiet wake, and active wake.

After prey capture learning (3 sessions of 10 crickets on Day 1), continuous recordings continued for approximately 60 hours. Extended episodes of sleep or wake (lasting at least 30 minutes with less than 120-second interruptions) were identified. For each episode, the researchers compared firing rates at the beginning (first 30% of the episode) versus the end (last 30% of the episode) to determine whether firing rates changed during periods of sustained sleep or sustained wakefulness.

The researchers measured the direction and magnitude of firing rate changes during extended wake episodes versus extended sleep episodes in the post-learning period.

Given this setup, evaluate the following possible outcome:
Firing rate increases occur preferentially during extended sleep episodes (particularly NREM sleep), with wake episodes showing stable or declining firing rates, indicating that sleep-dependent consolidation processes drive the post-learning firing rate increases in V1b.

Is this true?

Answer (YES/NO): NO